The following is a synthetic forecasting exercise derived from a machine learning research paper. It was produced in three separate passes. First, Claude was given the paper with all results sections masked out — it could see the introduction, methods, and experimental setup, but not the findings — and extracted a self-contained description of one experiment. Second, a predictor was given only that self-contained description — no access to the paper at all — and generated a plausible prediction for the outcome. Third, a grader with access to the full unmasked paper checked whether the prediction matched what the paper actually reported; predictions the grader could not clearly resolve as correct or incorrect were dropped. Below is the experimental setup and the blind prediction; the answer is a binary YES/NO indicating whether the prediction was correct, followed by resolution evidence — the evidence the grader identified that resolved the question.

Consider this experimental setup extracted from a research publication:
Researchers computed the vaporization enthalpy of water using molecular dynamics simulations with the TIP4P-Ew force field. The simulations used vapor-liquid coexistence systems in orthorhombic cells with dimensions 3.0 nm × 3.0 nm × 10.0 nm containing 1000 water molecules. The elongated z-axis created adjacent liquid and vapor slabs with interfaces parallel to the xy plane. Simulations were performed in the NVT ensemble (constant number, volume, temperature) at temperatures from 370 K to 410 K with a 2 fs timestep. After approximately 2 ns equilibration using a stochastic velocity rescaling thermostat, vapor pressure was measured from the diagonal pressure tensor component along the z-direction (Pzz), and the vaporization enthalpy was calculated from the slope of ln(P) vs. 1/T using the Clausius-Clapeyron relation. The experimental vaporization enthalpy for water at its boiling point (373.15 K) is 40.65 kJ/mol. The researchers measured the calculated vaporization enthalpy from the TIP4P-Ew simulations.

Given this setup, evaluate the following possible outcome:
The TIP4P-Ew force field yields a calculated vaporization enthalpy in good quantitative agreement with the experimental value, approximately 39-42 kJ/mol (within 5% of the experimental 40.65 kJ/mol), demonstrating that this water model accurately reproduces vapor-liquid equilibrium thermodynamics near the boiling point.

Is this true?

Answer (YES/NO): NO